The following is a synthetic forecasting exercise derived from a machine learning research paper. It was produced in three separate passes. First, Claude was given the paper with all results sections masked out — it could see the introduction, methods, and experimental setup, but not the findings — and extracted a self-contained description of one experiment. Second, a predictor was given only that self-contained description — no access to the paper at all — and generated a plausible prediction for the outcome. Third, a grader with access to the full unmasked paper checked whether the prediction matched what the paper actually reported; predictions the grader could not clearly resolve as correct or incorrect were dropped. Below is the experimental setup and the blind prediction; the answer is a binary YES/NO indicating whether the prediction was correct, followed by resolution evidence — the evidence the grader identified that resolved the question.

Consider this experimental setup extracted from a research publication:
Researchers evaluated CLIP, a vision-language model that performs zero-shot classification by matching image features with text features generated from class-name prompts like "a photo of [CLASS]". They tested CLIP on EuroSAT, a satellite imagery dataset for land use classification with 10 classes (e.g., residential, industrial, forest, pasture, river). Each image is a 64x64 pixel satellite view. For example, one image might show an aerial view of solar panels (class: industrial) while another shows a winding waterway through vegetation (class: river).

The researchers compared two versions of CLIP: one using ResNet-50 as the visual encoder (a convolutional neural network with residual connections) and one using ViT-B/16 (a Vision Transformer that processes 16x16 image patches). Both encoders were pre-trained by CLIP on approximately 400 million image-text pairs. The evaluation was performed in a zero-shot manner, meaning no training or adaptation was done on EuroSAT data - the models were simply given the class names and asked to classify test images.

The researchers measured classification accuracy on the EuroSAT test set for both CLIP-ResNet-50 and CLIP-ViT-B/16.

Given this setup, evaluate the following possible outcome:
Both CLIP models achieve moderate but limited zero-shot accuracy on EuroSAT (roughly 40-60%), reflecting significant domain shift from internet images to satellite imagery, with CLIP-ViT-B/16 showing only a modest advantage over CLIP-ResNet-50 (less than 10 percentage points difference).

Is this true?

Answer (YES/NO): NO